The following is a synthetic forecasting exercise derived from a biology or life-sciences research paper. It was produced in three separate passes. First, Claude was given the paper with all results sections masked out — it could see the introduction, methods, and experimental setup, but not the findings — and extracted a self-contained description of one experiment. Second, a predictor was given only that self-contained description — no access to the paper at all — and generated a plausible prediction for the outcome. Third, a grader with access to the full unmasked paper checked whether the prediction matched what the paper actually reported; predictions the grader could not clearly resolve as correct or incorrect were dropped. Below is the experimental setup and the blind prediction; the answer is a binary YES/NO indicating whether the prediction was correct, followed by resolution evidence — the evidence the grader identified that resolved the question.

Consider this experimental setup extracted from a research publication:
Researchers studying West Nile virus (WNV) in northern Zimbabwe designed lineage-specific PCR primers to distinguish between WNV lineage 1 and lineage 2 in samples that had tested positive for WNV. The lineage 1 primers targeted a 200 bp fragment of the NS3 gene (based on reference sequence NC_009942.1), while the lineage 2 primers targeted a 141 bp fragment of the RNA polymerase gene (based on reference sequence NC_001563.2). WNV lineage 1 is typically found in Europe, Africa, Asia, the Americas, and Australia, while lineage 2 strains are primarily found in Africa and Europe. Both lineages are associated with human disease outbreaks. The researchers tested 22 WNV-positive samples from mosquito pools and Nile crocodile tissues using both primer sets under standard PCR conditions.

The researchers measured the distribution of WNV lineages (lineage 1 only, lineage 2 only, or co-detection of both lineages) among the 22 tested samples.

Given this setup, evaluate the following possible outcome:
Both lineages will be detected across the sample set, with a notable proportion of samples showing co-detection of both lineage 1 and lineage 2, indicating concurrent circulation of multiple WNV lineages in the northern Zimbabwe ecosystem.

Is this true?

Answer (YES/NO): YES